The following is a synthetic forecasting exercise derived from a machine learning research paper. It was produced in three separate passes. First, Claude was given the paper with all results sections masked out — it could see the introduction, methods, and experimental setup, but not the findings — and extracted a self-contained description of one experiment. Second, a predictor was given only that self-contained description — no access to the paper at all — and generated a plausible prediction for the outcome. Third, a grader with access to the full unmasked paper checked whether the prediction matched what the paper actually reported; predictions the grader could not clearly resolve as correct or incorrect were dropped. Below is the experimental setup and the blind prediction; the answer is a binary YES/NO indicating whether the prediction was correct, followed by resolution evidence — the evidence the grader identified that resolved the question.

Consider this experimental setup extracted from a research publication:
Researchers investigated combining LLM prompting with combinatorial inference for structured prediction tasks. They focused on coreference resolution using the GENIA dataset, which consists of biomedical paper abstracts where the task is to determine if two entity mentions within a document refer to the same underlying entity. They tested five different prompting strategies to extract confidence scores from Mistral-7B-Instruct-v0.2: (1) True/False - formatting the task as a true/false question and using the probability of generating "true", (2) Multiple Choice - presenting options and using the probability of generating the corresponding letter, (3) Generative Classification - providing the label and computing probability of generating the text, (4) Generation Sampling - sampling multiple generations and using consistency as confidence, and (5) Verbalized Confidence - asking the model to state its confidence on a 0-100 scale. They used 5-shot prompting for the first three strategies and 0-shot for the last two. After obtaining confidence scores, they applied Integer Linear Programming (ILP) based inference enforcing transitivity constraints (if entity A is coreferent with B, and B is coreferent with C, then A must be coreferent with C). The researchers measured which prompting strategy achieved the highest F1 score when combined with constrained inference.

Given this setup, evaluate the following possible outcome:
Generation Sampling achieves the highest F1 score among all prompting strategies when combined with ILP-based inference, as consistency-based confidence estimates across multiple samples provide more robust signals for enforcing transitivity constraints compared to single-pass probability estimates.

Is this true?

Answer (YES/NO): NO